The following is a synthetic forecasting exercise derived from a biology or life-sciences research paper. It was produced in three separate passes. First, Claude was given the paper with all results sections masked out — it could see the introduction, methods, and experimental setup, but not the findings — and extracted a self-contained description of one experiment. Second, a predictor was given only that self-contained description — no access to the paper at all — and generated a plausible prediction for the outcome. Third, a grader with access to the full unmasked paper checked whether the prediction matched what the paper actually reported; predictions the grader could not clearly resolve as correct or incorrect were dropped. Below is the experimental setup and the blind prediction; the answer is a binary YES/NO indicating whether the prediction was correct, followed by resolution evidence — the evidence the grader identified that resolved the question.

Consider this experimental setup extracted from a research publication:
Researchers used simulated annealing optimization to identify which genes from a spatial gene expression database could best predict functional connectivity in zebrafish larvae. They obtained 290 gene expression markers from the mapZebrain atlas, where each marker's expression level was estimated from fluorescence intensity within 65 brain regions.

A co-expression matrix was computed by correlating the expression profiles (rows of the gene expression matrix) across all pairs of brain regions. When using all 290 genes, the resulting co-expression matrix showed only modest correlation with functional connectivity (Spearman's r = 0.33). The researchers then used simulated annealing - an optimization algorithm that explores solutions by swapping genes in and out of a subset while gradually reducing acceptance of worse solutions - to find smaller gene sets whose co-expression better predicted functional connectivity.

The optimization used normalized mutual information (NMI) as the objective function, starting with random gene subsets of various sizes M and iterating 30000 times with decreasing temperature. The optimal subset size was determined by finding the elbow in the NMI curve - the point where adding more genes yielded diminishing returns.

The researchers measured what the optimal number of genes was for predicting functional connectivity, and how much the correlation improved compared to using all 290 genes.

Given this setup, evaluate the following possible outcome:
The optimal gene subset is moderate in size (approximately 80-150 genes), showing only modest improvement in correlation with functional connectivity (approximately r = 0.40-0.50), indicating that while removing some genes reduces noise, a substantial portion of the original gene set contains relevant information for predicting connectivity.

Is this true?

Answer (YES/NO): NO